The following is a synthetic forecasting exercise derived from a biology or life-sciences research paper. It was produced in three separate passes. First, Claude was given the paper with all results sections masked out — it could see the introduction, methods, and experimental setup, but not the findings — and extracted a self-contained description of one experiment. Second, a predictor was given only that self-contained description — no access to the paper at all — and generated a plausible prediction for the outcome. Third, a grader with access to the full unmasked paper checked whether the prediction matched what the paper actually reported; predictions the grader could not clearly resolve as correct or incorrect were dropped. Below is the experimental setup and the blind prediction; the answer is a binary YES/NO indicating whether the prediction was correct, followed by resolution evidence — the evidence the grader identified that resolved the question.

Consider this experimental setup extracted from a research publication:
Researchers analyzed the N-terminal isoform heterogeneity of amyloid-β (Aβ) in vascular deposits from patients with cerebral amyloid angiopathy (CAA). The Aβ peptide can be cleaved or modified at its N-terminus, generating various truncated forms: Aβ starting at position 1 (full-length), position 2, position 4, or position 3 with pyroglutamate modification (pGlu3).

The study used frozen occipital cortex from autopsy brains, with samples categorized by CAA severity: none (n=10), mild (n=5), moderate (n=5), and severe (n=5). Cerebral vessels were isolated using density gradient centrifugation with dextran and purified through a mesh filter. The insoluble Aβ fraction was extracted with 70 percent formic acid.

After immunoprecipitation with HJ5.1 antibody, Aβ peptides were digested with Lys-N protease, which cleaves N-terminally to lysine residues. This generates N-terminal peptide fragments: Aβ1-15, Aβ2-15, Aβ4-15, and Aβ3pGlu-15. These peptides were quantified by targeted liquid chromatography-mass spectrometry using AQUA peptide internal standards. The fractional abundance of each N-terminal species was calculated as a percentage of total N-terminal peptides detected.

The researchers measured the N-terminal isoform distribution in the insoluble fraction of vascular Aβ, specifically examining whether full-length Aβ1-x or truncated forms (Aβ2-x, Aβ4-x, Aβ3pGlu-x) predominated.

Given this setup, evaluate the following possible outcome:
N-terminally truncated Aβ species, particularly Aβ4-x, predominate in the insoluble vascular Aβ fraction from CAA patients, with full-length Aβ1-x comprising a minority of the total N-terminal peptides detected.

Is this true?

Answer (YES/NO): NO